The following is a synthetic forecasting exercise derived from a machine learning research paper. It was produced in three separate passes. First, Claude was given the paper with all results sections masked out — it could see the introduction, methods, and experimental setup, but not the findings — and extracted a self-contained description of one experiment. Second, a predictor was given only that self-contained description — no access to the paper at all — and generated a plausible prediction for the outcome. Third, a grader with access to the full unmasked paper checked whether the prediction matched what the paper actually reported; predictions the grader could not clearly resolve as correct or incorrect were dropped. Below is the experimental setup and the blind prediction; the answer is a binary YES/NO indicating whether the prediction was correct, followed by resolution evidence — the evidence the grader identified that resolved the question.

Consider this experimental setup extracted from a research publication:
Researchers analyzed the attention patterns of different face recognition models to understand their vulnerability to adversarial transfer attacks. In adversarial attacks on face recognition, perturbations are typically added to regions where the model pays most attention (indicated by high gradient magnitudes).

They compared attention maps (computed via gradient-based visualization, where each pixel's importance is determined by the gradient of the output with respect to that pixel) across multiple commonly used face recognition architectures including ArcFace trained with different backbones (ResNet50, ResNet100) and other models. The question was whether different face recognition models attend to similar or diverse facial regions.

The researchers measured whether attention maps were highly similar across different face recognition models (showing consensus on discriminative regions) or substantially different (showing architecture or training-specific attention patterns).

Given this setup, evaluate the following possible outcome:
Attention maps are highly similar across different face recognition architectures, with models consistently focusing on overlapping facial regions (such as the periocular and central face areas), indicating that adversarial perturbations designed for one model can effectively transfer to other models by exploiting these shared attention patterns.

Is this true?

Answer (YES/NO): YES